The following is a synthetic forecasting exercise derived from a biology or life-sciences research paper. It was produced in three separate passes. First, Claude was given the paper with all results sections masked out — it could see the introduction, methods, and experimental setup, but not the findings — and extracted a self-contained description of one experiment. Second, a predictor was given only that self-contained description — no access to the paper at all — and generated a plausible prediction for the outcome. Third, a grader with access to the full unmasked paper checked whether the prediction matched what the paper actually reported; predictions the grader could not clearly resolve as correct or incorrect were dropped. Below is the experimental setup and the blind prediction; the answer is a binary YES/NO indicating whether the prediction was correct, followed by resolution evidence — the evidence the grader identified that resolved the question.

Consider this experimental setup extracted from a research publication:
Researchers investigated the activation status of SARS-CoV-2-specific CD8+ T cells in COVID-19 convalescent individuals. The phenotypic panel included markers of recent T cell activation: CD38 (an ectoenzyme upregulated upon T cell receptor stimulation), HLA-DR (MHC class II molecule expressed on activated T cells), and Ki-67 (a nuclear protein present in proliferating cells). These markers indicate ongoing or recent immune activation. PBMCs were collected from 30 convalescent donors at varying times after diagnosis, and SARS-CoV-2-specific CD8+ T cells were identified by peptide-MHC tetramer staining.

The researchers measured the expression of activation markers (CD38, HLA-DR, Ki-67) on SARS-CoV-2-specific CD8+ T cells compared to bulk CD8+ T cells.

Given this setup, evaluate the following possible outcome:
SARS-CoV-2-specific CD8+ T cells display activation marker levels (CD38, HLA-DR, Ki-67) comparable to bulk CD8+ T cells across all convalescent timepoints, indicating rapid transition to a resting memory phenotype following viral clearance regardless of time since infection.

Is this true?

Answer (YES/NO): NO